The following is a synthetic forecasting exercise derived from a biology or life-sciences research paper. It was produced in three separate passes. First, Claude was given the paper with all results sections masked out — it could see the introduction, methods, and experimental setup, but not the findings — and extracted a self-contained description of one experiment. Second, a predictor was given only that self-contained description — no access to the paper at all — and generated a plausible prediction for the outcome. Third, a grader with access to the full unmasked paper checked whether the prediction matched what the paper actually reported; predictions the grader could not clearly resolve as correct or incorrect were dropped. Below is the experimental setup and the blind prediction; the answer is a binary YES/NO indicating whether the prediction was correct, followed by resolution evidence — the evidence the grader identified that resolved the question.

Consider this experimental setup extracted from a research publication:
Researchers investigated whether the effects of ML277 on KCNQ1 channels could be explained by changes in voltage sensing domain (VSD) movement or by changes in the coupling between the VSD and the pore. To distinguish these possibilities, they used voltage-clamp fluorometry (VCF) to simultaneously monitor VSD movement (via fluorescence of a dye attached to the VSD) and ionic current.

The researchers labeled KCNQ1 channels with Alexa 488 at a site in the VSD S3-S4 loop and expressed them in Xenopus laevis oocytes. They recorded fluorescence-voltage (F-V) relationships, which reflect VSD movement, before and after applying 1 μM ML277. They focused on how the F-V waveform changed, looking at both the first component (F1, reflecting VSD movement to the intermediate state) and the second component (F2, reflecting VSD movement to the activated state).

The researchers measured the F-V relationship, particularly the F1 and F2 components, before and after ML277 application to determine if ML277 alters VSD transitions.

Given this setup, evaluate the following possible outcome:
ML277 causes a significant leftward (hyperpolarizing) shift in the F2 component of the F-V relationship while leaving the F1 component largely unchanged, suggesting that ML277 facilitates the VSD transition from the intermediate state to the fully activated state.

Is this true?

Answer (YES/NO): NO